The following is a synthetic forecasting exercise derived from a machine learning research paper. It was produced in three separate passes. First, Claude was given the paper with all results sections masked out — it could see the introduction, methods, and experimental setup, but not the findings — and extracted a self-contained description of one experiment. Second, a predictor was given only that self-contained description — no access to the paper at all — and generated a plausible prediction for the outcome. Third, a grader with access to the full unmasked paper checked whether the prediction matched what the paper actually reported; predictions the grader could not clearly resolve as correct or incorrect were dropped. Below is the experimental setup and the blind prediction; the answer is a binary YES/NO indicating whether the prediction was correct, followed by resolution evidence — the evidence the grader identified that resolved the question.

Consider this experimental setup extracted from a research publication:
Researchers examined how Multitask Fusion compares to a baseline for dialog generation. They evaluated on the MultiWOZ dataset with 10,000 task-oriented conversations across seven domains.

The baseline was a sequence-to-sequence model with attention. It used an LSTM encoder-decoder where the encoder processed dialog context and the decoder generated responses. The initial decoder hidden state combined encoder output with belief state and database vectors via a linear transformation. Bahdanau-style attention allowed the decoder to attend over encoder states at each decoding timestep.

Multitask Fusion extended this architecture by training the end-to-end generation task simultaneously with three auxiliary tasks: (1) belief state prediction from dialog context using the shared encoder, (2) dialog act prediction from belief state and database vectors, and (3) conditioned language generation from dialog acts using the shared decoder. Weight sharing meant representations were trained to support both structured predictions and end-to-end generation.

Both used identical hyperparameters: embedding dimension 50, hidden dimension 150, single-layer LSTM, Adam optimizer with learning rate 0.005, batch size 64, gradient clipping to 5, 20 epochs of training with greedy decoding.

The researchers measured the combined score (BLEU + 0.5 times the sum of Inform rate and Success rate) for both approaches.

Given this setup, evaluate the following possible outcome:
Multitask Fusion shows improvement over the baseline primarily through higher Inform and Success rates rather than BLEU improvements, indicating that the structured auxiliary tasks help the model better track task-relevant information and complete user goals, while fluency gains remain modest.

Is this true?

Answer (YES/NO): NO